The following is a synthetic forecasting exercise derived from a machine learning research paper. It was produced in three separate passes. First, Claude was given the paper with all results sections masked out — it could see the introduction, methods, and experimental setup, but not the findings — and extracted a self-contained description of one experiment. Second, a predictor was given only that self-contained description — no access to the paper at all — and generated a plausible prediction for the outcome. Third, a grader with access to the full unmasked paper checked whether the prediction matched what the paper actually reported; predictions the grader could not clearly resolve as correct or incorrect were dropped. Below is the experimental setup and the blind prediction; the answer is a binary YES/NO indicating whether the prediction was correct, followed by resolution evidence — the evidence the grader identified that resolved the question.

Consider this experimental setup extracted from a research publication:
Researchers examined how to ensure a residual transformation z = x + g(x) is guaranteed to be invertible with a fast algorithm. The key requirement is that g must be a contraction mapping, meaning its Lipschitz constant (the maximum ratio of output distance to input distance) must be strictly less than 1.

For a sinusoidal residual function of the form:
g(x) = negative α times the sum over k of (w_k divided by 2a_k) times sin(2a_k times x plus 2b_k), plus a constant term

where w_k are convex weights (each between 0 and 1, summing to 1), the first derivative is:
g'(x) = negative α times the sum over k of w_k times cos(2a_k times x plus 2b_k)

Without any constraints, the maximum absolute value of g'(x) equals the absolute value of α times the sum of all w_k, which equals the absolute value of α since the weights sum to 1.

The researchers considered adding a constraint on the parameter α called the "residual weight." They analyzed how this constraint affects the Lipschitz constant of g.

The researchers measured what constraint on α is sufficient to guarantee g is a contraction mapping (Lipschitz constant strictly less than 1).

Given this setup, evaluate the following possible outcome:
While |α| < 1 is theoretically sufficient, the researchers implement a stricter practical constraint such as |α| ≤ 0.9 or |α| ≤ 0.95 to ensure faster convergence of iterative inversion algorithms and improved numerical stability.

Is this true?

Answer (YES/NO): NO